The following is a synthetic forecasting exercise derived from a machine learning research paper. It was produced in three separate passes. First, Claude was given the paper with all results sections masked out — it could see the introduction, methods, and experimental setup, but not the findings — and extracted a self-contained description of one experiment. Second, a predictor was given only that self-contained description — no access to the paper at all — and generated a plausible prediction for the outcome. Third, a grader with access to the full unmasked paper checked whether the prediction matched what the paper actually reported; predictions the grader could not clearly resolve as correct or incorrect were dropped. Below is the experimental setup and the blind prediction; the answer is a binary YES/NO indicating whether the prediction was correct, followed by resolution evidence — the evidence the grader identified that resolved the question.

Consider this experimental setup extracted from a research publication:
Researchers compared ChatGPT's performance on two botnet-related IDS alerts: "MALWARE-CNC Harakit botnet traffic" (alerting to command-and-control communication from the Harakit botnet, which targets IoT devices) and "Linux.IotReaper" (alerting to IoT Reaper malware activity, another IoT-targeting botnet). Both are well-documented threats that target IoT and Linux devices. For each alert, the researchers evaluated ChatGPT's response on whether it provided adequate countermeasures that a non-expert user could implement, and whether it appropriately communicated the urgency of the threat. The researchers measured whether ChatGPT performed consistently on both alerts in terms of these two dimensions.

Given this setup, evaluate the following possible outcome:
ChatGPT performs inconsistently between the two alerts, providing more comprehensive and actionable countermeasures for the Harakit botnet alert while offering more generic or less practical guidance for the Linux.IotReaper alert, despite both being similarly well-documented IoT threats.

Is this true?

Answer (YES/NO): NO